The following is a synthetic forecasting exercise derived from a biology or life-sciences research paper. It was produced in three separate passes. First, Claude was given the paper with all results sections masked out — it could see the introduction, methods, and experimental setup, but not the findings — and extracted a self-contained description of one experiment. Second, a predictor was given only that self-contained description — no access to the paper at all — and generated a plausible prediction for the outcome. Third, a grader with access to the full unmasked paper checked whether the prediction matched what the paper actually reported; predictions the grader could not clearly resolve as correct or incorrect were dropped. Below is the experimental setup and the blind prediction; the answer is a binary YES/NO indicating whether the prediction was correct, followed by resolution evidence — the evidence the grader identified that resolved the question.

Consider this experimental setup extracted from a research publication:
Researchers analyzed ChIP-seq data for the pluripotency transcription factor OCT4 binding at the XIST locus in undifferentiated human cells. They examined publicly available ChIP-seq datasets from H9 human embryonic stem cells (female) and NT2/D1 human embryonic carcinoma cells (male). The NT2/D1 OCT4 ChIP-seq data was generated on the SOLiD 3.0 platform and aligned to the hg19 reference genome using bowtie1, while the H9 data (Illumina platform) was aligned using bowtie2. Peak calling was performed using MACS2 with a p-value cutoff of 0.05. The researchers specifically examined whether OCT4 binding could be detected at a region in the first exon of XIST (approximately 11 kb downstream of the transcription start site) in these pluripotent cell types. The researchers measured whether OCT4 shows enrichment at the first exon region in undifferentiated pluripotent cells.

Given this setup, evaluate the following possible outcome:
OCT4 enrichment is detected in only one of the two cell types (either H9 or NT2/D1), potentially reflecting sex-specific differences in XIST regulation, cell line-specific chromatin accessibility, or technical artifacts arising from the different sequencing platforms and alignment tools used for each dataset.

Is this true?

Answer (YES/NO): NO